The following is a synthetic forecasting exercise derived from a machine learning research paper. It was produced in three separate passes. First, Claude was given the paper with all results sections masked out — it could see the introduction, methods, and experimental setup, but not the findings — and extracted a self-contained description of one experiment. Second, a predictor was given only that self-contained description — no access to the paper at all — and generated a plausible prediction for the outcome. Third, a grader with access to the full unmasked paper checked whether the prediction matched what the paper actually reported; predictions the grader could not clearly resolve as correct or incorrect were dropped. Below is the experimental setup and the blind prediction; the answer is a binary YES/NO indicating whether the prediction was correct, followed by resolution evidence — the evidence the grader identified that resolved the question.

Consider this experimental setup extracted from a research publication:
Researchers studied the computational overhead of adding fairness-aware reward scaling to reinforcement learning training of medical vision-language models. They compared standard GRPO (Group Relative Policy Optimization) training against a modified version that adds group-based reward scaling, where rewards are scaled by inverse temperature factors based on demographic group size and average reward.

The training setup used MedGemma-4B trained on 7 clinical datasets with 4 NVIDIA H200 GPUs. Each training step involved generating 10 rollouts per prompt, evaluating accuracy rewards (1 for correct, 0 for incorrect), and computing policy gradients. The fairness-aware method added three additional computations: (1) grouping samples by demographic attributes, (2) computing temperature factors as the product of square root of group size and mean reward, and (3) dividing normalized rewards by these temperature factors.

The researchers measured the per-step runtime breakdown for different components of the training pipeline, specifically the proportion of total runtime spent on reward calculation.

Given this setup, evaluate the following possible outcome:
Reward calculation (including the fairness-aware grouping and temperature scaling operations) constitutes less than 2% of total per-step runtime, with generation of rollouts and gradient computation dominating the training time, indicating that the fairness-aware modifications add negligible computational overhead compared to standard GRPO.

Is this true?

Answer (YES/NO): YES